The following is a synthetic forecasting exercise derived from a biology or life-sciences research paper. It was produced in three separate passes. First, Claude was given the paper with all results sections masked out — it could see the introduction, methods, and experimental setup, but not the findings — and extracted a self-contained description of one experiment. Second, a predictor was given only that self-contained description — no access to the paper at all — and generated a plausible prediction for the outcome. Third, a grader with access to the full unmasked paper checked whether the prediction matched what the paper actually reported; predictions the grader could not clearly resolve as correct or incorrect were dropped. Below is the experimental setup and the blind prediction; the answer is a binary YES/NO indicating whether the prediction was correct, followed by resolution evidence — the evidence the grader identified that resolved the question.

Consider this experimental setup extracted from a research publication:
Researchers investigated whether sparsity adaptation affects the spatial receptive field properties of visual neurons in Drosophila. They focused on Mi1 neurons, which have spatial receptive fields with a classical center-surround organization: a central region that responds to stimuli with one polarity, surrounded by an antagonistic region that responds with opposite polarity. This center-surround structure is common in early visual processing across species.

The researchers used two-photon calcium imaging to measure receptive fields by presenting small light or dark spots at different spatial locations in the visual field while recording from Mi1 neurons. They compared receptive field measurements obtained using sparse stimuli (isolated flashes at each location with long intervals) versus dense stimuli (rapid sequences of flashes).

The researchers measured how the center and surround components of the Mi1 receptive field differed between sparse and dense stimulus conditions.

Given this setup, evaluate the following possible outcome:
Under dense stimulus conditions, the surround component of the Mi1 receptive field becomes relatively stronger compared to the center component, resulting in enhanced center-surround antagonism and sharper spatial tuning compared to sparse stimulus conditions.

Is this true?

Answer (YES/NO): NO